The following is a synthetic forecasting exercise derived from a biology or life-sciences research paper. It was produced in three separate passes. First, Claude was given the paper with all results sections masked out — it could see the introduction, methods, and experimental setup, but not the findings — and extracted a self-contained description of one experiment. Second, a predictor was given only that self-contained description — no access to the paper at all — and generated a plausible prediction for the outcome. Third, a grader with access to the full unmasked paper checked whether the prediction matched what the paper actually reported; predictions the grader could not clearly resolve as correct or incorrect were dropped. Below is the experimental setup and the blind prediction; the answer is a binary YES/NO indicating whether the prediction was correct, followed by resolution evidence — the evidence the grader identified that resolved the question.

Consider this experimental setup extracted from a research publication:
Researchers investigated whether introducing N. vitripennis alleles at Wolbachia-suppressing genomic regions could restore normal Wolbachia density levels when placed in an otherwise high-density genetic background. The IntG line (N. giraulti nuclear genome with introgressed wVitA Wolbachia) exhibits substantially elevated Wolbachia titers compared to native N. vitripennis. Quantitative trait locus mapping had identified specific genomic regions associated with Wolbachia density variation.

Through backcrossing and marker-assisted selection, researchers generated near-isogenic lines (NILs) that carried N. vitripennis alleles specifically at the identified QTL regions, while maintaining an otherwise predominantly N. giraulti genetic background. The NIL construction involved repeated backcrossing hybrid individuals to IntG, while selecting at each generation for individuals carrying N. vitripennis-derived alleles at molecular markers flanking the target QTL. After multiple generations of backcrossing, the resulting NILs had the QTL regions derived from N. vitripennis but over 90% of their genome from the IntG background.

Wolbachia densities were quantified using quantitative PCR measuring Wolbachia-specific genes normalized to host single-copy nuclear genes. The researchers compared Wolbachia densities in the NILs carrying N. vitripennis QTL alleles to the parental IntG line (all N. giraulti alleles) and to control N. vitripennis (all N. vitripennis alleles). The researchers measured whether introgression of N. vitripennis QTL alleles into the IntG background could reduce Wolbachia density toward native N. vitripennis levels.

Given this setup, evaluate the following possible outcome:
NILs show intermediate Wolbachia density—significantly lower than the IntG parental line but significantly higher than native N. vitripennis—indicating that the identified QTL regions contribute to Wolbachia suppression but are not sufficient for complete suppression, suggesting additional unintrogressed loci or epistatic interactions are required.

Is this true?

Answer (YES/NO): YES